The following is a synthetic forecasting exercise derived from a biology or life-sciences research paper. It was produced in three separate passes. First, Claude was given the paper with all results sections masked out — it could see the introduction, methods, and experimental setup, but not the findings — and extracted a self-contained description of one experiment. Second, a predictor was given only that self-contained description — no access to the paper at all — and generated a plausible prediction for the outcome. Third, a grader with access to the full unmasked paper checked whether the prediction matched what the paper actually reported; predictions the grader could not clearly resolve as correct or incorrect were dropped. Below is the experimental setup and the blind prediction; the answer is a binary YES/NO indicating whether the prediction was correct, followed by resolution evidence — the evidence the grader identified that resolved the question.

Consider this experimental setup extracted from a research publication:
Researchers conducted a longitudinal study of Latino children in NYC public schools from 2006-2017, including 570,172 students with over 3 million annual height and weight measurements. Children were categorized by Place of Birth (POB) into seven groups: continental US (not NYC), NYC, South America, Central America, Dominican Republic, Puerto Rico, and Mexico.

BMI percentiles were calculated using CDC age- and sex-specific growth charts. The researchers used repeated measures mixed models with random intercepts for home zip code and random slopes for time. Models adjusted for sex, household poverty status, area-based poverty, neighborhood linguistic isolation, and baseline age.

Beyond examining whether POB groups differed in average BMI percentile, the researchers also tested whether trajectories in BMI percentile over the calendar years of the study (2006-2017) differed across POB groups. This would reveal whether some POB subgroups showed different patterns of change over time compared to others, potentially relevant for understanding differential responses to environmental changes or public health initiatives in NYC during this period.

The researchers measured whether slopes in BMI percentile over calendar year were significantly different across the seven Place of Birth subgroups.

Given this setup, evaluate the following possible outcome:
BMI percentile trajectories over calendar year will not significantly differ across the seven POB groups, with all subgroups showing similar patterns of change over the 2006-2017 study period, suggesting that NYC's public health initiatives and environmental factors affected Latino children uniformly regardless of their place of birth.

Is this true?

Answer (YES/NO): NO